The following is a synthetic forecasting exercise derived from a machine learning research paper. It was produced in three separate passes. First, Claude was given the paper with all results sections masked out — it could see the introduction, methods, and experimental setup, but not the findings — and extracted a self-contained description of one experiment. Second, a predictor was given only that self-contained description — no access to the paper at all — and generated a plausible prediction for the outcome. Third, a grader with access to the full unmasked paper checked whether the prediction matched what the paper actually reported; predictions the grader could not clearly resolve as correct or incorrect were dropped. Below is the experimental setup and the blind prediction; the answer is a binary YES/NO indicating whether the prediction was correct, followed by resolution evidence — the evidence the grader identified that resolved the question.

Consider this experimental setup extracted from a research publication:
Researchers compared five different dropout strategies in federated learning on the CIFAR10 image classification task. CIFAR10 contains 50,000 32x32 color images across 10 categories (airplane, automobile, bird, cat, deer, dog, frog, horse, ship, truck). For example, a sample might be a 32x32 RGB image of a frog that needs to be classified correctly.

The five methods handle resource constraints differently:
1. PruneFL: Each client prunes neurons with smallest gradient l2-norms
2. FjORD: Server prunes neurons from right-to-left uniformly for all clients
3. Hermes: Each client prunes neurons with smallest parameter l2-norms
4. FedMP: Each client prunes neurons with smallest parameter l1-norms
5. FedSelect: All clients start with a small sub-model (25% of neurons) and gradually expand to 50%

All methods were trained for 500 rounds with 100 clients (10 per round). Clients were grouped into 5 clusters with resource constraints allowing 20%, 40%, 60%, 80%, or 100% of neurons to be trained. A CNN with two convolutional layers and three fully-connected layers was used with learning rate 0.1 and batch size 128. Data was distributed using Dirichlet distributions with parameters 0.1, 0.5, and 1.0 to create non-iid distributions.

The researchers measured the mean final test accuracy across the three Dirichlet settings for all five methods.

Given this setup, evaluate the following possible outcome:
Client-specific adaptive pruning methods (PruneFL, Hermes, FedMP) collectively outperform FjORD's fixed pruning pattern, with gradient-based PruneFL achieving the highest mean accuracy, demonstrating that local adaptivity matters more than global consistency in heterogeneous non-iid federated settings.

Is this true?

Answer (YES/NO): NO